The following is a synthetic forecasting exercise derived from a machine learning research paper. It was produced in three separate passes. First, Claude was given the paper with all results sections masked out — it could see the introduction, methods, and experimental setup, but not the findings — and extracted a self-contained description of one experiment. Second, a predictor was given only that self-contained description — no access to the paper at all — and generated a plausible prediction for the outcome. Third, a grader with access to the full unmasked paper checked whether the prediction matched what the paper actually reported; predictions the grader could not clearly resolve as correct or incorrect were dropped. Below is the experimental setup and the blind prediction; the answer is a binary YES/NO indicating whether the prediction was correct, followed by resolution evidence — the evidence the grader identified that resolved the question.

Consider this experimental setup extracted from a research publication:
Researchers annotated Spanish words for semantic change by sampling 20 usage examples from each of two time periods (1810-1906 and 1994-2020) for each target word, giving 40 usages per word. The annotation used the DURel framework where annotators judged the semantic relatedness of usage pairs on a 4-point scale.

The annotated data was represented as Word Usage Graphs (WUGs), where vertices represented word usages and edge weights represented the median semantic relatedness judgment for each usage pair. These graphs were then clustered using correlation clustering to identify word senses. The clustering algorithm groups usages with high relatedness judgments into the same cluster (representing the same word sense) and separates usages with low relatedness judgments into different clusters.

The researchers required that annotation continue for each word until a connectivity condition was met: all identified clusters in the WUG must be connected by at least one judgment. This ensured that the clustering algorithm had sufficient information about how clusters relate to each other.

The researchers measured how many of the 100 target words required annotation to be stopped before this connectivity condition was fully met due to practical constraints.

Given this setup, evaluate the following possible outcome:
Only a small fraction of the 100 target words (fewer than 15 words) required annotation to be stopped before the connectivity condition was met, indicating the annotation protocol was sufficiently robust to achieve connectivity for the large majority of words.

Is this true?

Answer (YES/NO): NO